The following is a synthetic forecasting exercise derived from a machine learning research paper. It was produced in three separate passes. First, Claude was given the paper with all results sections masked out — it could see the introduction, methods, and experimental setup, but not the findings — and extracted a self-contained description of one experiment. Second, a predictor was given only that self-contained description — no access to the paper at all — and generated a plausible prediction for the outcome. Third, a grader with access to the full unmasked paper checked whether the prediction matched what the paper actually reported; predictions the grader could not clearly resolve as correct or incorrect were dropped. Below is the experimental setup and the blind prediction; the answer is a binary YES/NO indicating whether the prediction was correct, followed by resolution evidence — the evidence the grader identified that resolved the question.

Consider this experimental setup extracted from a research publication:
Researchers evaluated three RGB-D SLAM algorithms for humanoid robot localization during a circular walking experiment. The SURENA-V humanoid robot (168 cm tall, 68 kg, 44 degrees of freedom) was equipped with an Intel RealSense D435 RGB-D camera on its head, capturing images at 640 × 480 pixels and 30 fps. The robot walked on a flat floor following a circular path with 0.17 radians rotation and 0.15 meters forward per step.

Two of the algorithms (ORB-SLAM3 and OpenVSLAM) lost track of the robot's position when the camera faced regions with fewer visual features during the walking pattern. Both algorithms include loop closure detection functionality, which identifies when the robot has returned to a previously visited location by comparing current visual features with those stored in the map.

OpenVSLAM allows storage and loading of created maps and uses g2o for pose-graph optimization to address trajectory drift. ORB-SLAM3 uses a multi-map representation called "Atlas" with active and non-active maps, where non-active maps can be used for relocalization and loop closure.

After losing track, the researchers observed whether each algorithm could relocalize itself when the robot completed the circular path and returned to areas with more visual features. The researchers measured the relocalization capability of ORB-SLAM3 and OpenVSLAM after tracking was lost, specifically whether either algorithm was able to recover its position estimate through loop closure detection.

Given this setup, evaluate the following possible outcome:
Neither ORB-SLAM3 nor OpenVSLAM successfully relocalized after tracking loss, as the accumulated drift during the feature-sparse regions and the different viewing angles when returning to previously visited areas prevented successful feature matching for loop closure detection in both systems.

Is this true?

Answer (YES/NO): NO